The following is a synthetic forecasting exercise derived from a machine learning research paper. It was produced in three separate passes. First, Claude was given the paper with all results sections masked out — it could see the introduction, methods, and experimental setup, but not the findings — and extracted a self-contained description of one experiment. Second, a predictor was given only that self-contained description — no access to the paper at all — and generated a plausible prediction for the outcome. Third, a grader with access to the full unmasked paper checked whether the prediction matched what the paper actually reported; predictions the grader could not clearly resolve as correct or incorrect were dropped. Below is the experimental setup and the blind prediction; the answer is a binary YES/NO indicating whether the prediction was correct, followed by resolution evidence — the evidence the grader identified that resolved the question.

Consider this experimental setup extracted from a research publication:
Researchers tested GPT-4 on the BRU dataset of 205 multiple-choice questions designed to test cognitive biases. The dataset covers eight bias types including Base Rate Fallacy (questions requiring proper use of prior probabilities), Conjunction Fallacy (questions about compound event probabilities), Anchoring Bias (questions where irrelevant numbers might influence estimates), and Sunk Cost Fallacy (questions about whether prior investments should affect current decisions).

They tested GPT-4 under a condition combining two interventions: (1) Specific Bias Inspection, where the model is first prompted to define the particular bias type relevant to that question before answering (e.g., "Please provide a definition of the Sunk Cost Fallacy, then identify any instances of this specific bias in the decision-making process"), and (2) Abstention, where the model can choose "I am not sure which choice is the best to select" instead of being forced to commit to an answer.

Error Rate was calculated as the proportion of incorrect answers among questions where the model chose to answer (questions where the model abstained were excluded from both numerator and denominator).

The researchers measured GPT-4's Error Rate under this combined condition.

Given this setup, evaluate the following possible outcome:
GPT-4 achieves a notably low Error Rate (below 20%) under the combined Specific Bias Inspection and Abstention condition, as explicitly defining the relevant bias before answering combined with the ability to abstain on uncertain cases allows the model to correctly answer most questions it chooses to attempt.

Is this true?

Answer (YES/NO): YES